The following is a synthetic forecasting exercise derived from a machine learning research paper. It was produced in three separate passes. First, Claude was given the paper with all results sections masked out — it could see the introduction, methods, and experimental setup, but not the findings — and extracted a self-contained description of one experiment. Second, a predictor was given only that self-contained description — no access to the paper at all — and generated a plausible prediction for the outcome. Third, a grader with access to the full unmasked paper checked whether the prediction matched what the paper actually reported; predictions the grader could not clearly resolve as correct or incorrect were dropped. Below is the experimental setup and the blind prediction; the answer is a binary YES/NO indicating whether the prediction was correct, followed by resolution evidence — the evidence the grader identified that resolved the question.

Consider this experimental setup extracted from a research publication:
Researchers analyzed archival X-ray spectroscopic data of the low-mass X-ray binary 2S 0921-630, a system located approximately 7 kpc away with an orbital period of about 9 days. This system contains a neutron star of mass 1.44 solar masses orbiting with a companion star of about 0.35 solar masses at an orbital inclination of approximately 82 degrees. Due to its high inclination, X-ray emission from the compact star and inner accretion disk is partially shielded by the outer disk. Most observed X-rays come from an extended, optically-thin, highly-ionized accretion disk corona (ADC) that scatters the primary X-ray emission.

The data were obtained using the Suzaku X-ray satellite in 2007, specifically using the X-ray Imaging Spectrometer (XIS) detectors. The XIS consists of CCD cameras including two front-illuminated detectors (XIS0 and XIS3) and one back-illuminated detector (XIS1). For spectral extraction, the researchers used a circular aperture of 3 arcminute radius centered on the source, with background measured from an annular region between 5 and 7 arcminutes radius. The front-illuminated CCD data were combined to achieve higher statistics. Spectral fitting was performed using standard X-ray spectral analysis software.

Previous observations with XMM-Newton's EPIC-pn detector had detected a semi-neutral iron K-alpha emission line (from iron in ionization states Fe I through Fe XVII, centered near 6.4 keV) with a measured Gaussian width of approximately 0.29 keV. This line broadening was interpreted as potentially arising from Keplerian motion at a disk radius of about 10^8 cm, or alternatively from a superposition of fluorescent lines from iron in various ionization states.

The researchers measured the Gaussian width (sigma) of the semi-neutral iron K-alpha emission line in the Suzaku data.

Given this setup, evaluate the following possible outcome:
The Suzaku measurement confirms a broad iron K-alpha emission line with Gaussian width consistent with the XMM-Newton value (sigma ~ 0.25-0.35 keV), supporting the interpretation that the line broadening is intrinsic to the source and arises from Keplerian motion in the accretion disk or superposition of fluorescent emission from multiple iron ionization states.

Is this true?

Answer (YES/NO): NO